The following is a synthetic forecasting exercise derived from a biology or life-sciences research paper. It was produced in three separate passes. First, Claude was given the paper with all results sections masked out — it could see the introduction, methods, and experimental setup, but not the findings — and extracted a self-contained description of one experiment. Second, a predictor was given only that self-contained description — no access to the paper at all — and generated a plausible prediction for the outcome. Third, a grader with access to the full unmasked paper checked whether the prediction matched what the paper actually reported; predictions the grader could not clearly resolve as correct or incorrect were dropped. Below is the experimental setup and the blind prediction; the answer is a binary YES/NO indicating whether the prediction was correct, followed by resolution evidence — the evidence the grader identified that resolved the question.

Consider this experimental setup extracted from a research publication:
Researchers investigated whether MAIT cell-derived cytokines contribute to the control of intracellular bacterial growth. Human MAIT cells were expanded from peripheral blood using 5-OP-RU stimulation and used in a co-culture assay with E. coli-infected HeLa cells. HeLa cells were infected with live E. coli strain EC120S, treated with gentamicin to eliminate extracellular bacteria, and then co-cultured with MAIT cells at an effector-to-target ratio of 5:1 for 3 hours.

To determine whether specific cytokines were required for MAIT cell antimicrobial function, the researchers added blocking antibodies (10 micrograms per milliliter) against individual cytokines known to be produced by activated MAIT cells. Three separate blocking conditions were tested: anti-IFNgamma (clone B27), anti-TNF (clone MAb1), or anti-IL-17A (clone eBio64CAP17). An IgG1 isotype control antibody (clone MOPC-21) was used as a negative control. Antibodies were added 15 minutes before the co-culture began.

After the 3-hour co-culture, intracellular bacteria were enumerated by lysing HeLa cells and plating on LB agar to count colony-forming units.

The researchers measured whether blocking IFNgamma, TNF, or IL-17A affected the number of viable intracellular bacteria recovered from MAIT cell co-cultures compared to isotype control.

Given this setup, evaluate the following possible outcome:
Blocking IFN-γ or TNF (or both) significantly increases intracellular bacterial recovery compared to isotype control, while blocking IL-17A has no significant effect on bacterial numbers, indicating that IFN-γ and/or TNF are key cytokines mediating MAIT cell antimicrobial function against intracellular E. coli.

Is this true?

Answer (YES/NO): NO